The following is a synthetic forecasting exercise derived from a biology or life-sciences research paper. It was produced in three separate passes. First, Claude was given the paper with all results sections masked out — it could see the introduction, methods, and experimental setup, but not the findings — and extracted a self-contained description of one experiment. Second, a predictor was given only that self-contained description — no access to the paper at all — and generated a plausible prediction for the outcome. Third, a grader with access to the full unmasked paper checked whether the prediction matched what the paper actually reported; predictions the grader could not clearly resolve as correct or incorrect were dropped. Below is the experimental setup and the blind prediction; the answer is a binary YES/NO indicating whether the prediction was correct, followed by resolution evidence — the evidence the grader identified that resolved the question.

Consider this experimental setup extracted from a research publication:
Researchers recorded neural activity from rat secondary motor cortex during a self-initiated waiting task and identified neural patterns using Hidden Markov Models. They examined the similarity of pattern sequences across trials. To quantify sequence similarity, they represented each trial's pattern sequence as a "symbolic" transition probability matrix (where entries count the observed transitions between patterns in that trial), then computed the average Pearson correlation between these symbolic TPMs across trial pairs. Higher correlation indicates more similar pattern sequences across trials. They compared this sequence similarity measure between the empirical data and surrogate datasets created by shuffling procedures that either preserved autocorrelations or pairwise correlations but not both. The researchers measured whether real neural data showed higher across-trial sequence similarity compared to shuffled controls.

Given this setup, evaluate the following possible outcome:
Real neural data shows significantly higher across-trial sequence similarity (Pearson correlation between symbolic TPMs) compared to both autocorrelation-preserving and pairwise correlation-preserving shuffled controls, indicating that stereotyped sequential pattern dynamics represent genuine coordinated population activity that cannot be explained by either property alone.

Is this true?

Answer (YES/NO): YES